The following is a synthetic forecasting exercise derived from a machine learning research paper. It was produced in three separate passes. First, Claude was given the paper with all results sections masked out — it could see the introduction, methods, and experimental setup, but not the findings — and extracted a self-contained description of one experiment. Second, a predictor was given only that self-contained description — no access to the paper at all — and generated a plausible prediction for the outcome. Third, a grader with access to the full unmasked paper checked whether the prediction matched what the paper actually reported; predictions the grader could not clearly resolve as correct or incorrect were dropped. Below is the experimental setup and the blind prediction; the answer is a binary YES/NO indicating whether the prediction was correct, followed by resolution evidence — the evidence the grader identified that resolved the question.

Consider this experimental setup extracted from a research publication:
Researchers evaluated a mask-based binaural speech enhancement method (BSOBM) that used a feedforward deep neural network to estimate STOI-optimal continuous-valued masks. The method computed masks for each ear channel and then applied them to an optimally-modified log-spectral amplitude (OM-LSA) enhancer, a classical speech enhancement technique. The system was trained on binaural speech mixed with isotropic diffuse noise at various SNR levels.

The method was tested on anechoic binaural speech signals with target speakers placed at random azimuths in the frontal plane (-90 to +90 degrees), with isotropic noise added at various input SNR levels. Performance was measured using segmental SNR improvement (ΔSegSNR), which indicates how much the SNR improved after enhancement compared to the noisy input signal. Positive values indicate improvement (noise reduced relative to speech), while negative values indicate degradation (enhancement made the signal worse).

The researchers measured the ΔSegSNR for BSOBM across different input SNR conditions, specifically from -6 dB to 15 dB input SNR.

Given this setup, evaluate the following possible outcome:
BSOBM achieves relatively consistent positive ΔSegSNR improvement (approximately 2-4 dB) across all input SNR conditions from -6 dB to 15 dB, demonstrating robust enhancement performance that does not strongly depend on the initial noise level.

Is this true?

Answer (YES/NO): NO